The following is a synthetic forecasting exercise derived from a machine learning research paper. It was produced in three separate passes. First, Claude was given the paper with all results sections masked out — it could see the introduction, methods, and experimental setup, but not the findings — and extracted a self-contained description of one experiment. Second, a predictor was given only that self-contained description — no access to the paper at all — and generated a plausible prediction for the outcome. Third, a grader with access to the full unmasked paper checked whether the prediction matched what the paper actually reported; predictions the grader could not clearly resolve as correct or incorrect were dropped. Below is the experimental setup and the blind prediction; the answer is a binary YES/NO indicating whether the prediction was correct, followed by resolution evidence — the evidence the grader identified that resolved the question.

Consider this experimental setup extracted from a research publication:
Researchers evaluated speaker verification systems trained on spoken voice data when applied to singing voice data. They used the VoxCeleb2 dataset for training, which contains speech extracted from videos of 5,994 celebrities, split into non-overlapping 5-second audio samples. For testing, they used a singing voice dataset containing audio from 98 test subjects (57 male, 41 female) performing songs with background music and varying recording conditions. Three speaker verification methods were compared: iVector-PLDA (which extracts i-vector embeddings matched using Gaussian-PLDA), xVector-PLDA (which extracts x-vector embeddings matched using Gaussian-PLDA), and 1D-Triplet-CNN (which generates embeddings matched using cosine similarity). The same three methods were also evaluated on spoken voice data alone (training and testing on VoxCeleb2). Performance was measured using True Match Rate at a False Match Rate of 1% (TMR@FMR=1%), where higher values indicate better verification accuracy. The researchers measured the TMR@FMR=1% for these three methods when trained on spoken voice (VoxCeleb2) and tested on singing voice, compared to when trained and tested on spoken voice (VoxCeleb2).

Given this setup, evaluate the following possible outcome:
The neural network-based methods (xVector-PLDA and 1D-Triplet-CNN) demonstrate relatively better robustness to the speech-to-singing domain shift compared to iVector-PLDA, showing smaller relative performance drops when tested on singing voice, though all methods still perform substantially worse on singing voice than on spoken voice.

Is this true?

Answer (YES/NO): NO